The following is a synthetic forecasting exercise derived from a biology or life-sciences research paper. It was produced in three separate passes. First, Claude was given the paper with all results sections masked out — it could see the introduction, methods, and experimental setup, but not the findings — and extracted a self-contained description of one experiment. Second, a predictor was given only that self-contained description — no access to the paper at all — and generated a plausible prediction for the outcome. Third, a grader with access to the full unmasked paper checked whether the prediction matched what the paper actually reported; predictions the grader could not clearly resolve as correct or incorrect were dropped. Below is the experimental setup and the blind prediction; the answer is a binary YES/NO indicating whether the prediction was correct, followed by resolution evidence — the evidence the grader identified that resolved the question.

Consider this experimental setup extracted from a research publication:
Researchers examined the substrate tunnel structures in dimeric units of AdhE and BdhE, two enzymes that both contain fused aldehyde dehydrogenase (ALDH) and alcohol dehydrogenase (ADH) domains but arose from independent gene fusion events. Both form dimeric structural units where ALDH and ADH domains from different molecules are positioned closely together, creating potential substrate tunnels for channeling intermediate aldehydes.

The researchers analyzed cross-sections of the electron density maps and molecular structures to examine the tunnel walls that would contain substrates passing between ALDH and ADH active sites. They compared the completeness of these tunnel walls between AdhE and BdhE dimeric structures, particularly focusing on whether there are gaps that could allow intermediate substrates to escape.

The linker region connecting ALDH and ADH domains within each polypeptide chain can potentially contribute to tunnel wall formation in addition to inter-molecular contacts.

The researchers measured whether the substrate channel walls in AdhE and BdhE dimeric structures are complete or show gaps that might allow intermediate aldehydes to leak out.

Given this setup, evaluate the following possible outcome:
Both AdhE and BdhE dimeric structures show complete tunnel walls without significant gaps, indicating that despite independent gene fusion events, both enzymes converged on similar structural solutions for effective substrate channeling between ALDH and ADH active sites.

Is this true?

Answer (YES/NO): NO